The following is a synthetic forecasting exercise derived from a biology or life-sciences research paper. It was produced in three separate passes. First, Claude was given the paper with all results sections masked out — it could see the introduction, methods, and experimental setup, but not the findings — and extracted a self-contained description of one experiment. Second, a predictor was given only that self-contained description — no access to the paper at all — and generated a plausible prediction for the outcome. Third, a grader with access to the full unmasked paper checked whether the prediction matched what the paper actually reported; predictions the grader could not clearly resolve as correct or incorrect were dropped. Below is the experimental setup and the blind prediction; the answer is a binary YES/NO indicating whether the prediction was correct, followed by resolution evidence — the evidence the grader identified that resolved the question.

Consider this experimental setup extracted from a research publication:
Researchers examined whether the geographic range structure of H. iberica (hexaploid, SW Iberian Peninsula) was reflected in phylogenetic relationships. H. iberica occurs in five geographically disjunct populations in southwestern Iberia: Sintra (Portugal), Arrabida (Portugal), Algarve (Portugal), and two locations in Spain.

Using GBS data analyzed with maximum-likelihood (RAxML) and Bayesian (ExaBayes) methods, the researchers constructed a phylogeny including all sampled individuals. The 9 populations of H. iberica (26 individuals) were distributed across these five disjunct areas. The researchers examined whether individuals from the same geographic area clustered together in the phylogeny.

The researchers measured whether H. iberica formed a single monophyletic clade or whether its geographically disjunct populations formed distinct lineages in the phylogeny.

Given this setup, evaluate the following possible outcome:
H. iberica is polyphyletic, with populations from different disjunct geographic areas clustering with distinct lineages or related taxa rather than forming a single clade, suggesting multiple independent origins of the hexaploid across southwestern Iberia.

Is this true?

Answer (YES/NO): NO